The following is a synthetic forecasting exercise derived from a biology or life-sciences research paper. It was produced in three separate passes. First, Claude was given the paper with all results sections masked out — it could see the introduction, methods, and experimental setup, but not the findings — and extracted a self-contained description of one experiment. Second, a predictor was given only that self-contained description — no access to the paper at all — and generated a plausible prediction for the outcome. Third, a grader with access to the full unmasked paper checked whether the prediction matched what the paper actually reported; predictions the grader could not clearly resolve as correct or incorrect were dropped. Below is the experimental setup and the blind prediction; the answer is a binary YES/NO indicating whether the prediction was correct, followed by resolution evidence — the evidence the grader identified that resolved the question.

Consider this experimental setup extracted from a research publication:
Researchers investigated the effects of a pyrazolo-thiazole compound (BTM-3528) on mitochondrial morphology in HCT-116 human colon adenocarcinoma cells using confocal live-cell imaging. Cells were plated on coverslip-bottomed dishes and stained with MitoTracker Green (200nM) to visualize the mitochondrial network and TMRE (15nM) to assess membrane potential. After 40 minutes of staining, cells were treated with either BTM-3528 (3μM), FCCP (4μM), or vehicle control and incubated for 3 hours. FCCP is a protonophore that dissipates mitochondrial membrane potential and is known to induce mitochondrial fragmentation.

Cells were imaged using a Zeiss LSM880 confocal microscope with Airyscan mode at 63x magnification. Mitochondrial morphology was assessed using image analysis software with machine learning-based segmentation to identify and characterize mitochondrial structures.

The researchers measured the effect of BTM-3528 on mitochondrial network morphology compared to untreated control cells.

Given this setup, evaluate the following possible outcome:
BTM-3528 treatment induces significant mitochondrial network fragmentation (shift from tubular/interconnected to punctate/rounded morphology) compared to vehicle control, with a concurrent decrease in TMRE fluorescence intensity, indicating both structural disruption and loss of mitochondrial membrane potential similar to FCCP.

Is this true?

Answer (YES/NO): NO